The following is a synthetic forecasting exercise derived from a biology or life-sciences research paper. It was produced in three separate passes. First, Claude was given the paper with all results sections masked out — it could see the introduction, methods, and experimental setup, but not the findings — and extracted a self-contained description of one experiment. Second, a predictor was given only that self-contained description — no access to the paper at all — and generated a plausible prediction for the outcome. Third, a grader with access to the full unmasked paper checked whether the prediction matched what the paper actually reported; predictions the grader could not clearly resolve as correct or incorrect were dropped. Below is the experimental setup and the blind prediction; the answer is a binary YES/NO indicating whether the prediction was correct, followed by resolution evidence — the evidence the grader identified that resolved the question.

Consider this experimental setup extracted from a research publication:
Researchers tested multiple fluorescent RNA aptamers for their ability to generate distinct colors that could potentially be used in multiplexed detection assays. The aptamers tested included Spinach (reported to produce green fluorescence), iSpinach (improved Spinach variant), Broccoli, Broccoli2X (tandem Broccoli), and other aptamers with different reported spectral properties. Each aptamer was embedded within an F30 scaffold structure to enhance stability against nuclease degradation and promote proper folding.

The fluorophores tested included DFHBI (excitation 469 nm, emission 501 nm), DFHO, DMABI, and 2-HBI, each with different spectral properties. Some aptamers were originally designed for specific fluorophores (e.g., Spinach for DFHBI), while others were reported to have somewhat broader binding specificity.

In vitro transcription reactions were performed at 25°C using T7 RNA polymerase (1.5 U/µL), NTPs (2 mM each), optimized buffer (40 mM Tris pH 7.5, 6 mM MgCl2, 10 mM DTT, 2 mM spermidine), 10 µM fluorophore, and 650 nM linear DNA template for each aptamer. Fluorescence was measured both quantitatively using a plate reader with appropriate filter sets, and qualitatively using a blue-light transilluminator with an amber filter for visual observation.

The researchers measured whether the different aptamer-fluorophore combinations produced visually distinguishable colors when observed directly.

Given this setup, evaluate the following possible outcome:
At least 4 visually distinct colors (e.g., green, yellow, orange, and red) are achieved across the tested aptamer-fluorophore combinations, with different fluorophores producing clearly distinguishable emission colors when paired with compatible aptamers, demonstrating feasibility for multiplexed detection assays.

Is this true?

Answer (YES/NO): YES